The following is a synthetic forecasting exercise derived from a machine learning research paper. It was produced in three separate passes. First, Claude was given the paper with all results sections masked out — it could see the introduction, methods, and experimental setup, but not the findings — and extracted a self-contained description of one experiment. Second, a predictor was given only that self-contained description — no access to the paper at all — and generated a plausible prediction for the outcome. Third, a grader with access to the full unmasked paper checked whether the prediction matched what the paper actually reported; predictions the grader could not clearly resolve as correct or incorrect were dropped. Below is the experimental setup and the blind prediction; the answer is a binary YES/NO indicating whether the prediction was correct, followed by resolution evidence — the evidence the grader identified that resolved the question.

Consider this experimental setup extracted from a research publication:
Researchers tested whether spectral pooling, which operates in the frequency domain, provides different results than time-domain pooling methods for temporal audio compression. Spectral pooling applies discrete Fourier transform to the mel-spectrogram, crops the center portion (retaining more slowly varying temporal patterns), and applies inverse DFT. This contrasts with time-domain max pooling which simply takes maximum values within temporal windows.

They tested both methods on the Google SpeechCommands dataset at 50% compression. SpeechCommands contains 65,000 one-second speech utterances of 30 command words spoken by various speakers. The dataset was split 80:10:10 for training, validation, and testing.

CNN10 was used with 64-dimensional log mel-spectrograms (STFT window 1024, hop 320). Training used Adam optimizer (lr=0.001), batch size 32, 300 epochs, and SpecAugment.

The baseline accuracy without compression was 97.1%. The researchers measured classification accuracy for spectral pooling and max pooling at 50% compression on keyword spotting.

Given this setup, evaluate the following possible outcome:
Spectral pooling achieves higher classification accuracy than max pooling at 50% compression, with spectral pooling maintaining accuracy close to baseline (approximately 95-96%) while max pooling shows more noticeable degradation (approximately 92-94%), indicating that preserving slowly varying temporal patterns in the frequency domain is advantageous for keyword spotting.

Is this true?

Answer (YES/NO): NO